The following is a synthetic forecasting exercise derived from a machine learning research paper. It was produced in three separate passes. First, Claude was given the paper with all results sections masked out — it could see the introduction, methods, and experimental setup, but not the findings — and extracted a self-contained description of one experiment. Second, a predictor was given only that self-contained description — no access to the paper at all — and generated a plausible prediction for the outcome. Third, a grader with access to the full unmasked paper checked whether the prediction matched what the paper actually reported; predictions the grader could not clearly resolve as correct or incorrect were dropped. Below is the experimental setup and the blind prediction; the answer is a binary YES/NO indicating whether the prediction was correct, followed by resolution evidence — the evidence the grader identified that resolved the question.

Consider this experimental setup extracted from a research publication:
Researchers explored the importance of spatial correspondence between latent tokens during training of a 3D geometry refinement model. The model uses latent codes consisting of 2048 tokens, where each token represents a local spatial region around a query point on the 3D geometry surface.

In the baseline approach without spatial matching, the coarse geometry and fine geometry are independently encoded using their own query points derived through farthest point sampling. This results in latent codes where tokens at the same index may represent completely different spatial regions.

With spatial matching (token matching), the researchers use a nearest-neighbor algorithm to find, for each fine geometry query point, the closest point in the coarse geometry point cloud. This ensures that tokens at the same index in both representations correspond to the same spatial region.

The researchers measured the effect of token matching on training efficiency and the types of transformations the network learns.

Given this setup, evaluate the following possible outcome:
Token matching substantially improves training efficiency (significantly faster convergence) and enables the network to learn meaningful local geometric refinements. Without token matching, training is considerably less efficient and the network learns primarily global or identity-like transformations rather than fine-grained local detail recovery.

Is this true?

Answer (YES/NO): NO